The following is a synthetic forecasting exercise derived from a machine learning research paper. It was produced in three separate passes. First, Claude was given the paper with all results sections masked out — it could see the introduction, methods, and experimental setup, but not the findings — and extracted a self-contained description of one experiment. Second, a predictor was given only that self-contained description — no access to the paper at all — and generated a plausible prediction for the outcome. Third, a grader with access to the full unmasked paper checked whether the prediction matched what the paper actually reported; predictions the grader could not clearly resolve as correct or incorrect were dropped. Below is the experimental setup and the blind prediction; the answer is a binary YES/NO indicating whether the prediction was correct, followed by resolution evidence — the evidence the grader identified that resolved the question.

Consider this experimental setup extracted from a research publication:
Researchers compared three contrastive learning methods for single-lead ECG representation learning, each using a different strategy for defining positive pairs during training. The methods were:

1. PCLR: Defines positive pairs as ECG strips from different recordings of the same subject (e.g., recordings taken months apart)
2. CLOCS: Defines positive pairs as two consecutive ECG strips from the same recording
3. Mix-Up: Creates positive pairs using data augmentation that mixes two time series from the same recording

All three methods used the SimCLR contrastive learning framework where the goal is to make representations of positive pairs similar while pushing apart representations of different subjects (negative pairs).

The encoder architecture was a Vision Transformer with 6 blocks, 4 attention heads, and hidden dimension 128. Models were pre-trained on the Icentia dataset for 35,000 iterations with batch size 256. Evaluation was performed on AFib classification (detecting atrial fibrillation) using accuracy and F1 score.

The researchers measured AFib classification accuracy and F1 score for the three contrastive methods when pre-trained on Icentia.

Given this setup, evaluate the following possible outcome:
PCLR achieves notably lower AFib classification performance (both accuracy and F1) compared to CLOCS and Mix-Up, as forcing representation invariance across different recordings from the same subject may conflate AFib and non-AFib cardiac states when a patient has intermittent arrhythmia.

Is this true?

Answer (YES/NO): NO